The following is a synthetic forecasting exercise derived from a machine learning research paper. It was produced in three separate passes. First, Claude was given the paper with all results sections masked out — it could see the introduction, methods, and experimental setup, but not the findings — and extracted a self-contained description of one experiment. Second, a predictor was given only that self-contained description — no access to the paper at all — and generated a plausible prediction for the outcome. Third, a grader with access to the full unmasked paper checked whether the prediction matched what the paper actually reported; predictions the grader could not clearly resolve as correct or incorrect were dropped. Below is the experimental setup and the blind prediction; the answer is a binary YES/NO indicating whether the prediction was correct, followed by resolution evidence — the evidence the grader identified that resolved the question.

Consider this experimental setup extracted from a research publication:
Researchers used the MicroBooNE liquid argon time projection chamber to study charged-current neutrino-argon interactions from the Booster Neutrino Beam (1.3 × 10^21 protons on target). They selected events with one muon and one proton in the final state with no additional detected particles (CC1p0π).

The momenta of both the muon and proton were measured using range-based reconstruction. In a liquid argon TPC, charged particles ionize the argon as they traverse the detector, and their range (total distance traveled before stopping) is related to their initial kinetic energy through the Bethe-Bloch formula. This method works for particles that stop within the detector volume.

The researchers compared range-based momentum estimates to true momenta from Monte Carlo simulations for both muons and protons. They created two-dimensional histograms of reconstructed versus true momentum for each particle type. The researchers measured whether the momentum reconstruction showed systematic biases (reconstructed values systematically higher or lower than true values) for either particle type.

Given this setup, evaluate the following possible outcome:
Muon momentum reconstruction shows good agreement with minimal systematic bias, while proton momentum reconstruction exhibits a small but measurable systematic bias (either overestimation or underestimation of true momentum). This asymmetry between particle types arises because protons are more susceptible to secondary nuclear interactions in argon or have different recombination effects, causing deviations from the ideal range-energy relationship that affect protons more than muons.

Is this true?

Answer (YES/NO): NO